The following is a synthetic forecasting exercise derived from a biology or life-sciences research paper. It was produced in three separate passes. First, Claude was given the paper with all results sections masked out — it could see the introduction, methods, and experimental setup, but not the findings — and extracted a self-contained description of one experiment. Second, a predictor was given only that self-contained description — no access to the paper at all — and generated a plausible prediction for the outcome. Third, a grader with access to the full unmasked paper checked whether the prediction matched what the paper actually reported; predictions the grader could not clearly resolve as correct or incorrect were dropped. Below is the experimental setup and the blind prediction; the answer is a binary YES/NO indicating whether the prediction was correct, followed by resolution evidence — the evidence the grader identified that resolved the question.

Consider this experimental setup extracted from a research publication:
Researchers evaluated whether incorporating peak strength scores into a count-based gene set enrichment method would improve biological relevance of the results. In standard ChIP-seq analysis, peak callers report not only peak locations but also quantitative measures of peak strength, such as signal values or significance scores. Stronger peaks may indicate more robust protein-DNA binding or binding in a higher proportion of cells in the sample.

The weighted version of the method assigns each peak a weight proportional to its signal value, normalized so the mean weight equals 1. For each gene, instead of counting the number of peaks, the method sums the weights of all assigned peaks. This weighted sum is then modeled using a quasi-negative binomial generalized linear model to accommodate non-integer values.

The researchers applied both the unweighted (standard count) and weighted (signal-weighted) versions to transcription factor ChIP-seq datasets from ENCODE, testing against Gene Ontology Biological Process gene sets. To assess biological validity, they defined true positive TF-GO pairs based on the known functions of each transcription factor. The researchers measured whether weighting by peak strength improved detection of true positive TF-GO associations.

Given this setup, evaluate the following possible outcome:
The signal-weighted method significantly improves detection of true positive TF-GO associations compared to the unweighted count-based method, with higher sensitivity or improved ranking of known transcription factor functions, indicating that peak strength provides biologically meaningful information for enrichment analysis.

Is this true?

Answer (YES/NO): NO